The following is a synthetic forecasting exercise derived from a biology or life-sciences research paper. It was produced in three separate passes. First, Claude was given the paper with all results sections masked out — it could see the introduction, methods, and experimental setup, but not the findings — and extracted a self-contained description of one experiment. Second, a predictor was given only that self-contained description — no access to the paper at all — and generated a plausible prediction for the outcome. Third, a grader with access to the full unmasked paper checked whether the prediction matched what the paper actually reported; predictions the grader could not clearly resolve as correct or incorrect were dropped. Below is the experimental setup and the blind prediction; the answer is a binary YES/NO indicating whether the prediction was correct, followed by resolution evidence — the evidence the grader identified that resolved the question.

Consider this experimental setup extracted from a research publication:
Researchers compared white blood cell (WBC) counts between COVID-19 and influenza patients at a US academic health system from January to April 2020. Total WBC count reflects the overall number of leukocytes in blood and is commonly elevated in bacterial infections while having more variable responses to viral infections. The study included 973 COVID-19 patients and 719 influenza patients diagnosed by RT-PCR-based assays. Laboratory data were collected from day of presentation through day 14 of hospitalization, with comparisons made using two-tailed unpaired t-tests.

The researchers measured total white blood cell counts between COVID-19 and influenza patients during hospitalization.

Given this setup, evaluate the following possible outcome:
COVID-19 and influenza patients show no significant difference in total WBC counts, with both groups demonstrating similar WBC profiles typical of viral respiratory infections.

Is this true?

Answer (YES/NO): NO